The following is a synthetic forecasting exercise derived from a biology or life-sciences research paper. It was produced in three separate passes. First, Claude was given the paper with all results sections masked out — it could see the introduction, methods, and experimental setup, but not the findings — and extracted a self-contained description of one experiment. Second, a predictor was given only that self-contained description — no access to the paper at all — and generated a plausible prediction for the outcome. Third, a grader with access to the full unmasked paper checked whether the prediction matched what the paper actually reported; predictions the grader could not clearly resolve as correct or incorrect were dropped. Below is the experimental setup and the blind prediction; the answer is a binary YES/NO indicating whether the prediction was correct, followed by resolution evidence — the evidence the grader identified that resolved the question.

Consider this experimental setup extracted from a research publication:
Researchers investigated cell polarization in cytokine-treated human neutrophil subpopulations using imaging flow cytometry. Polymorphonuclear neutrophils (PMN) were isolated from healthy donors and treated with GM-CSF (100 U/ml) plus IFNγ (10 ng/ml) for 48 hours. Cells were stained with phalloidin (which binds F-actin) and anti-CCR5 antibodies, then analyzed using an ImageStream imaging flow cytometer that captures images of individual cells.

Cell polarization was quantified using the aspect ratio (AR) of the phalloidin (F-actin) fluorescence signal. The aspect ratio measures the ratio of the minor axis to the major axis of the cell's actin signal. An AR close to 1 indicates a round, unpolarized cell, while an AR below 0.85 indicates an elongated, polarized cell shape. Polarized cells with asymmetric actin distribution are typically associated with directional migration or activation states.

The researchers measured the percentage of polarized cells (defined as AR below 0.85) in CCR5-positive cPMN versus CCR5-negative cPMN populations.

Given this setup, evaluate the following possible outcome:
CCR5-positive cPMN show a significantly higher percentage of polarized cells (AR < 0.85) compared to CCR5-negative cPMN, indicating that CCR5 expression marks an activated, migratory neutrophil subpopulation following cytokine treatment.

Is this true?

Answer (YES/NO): NO